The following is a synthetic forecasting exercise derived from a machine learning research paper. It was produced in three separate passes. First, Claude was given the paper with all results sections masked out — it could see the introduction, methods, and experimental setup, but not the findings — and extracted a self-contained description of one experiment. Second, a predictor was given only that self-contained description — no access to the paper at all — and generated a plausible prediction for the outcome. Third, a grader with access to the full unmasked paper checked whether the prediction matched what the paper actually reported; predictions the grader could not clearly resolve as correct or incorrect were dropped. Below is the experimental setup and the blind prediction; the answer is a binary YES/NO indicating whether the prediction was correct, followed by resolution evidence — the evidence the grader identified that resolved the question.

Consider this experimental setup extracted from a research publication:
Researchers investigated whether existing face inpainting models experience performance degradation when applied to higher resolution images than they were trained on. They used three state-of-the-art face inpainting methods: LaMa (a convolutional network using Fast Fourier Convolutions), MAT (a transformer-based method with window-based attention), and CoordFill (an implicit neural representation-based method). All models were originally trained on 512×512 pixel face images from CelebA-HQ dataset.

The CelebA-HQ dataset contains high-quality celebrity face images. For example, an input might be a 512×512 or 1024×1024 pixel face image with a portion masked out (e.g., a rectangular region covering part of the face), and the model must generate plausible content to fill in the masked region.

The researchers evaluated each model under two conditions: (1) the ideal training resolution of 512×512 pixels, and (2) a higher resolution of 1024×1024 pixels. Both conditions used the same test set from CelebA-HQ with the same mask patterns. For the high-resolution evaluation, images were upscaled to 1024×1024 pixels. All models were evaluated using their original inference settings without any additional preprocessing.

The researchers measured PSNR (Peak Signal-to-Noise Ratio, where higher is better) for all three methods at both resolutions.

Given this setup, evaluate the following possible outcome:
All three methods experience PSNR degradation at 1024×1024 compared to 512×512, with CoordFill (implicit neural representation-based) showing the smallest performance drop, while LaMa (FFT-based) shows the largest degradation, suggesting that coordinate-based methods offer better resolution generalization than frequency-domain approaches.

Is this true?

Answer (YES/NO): NO